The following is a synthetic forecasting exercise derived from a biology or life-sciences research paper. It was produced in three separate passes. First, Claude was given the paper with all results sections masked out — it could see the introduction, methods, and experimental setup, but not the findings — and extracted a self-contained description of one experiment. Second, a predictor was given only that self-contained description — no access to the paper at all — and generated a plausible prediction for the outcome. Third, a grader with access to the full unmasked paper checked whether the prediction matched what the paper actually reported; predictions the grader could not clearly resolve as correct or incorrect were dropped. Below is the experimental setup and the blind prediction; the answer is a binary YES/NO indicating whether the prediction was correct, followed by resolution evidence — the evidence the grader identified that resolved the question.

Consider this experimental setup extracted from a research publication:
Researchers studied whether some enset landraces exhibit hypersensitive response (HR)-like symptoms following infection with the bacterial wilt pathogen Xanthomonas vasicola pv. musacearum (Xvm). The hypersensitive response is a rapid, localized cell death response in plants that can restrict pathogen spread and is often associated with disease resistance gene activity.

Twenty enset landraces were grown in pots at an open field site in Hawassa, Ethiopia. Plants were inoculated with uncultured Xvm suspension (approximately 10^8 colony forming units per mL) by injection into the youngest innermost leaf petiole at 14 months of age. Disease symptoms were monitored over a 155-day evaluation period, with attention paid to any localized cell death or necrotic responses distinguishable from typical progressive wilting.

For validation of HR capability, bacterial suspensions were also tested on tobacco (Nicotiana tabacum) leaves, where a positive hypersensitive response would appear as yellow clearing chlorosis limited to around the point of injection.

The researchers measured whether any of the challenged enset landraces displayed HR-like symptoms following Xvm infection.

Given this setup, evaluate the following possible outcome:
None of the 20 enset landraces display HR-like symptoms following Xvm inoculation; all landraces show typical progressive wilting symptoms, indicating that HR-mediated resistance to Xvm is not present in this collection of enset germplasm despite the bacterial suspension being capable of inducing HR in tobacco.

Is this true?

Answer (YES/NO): NO